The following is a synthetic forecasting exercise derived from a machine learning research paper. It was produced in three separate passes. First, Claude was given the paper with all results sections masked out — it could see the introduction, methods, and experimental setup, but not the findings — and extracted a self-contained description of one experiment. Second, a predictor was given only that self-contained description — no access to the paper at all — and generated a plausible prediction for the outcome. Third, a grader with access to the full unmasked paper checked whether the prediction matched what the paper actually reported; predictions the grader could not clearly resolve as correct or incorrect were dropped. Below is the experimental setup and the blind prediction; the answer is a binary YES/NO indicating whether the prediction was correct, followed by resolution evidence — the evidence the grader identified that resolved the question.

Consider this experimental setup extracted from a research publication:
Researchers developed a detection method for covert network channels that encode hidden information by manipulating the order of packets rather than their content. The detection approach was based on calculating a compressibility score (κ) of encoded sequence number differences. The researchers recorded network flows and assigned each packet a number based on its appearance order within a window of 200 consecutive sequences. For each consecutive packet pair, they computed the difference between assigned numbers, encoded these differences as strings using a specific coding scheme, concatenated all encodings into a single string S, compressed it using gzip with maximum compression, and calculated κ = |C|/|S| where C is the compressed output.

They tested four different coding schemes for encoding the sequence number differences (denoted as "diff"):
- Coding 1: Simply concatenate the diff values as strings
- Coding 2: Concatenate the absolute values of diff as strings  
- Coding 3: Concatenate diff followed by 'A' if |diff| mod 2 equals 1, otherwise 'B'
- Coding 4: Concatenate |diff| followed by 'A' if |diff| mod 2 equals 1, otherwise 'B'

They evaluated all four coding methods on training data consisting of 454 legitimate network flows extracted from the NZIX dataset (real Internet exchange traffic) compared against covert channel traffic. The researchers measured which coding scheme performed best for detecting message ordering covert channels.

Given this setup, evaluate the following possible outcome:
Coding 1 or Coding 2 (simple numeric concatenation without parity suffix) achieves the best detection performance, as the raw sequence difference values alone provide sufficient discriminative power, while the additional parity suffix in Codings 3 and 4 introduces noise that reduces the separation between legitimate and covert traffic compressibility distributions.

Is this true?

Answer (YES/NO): NO